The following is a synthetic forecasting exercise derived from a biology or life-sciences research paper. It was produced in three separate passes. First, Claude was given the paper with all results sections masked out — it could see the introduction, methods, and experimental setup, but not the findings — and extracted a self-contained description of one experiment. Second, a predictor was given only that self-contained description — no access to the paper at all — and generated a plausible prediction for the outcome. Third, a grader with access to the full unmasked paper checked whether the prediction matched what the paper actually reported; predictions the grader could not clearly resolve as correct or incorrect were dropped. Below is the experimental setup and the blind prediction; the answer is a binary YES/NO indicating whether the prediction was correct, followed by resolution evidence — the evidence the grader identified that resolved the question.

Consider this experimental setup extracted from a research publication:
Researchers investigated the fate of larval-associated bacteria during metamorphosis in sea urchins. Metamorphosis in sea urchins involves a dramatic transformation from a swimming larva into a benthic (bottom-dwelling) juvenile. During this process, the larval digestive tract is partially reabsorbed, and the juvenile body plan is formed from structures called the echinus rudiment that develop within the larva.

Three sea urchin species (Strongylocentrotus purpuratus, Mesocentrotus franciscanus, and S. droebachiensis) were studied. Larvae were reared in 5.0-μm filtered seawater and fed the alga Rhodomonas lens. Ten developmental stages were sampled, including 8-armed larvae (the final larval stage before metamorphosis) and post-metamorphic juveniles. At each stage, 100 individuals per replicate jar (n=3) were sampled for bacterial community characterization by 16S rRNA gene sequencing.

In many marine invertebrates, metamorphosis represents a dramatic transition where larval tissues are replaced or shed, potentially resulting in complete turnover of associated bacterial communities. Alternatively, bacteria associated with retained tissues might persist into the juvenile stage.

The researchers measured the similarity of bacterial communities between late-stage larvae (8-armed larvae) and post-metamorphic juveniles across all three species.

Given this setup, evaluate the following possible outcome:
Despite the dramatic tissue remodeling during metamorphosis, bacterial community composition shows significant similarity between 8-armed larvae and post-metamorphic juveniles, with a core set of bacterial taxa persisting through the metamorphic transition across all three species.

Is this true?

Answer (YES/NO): NO